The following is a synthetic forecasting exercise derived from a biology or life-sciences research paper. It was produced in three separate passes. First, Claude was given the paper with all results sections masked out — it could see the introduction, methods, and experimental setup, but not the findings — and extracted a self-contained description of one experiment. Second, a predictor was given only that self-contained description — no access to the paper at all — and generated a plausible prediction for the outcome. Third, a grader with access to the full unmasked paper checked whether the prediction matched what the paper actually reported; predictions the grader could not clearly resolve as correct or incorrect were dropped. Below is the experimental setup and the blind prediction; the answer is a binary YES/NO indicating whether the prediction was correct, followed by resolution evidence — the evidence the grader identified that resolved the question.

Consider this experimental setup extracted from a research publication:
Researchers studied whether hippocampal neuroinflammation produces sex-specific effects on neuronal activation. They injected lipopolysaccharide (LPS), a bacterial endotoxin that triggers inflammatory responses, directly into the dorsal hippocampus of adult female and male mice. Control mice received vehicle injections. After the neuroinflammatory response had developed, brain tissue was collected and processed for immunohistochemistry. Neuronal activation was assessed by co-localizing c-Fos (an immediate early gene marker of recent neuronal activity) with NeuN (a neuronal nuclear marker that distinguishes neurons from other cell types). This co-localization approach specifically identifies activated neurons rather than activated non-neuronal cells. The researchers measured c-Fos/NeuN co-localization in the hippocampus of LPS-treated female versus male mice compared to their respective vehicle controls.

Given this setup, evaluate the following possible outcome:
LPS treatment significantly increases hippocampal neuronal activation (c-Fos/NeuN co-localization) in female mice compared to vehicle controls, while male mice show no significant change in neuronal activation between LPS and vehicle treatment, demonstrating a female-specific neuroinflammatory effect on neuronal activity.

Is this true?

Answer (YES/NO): NO